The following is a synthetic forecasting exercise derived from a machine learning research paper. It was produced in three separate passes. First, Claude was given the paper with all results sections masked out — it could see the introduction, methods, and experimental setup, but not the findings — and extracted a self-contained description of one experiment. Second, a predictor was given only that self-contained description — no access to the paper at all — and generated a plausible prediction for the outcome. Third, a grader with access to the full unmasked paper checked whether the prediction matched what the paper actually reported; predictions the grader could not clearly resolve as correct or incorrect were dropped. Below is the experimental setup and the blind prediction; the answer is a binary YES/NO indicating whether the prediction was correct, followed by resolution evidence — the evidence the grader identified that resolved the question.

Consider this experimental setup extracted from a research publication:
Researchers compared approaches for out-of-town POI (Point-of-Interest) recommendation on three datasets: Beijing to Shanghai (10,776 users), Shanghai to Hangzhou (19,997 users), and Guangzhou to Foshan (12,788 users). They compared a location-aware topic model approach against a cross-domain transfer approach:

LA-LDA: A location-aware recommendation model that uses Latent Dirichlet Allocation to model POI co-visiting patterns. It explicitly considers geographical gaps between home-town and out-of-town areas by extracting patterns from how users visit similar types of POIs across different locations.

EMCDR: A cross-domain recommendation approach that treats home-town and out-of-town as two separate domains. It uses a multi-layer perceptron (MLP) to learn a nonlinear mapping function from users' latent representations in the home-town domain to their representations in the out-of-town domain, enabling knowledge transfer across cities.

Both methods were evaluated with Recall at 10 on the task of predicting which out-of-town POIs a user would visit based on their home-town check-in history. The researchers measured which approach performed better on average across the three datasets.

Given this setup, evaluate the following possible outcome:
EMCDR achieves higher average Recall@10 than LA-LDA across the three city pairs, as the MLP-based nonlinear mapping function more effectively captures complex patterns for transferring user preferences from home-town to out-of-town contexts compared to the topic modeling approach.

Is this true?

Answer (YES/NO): YES